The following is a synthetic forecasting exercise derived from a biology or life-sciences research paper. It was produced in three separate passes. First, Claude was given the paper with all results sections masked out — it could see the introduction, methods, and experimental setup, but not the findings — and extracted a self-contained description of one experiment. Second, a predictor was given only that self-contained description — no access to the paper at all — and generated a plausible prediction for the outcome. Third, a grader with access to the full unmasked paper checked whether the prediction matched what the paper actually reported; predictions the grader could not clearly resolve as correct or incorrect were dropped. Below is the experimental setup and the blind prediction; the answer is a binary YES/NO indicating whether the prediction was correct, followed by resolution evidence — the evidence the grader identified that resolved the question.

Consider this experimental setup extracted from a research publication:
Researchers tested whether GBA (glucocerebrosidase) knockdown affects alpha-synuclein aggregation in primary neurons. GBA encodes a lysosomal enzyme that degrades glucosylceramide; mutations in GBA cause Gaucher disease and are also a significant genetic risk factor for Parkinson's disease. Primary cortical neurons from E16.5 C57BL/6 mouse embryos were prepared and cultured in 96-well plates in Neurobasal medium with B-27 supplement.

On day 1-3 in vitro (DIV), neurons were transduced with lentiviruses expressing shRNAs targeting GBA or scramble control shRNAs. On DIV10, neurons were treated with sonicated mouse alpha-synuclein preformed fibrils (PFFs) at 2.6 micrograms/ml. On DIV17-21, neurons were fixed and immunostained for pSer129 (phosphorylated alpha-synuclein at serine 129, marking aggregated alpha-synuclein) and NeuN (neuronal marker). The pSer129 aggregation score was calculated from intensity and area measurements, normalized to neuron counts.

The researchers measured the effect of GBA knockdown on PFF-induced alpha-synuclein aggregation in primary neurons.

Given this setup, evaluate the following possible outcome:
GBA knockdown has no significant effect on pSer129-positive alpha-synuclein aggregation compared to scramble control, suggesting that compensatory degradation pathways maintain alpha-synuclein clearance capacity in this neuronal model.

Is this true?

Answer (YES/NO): NO